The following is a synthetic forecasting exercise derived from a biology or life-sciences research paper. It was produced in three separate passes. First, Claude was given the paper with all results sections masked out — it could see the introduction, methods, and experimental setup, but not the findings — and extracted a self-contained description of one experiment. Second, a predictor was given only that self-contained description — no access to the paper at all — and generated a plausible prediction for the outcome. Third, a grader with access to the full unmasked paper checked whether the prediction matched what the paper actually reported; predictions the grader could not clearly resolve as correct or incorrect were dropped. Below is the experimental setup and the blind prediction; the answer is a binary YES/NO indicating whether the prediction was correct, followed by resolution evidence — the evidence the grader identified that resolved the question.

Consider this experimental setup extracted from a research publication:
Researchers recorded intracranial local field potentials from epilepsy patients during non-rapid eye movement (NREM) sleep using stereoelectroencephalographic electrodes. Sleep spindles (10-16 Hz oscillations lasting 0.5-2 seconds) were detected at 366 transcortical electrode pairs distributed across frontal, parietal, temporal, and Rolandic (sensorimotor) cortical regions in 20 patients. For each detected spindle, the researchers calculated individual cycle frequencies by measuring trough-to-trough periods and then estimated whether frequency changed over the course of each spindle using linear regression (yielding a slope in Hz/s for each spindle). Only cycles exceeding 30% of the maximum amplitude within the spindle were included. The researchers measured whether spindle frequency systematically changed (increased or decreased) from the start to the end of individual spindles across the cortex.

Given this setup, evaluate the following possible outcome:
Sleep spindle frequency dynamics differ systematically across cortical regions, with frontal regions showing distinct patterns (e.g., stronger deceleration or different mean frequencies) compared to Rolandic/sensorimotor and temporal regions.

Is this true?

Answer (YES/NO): YES